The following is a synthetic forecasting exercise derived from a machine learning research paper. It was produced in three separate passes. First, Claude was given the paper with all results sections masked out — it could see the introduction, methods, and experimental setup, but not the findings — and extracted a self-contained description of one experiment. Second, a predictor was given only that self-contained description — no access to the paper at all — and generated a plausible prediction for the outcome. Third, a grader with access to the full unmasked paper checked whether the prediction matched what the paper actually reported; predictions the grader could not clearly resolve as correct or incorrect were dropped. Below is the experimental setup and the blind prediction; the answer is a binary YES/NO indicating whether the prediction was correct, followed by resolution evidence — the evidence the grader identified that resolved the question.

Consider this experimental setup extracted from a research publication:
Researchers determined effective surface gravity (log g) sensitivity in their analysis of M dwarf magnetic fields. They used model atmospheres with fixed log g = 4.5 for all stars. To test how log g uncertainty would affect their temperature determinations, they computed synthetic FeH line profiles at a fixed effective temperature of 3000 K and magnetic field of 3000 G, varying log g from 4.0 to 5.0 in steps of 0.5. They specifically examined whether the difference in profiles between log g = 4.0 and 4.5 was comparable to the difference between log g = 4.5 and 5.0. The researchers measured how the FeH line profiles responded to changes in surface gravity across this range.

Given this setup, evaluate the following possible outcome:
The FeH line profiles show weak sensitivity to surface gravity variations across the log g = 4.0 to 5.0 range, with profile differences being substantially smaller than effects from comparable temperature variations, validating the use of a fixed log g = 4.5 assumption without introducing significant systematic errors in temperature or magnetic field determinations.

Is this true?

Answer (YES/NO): YES